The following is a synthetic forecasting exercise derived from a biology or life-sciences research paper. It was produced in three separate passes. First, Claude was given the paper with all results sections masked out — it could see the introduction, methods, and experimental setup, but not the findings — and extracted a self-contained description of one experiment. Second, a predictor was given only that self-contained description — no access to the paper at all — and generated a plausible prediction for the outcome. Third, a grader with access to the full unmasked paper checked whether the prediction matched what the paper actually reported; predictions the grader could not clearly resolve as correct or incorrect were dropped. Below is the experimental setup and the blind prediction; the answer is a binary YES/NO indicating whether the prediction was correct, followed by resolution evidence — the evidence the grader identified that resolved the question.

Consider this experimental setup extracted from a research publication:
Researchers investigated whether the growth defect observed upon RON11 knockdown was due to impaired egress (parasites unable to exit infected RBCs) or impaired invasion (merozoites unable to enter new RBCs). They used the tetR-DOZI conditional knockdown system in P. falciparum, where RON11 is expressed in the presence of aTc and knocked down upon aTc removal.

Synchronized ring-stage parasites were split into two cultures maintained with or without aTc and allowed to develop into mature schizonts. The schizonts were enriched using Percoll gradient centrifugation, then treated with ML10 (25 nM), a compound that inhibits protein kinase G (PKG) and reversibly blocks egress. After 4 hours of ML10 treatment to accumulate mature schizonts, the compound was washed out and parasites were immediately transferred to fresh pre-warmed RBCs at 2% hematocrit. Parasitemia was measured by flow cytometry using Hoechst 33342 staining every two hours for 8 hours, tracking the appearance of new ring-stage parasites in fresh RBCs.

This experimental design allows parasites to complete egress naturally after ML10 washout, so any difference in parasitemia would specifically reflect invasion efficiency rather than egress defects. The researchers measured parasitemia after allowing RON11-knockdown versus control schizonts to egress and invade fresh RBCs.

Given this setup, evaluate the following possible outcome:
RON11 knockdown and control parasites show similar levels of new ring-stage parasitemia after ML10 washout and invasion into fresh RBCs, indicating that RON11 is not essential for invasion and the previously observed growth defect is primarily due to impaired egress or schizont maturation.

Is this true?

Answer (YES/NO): NO